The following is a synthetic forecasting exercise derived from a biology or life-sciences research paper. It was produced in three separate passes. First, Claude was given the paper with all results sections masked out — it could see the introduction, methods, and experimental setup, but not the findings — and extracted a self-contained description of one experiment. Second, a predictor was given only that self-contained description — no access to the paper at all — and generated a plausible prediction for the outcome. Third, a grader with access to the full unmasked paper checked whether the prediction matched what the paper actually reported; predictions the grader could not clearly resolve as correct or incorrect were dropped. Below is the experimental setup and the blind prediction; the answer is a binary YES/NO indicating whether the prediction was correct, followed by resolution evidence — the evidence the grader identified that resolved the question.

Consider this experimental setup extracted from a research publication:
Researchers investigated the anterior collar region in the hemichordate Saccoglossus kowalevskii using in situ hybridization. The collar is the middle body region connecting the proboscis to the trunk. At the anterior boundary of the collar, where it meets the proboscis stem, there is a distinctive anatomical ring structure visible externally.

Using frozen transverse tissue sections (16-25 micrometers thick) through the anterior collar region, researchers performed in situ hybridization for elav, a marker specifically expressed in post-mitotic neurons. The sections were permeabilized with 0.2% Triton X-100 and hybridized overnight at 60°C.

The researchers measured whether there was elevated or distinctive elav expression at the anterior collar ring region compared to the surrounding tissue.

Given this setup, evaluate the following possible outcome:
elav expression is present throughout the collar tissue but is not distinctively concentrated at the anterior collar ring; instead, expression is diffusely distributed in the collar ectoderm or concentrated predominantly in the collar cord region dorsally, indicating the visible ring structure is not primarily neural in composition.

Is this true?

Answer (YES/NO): NO